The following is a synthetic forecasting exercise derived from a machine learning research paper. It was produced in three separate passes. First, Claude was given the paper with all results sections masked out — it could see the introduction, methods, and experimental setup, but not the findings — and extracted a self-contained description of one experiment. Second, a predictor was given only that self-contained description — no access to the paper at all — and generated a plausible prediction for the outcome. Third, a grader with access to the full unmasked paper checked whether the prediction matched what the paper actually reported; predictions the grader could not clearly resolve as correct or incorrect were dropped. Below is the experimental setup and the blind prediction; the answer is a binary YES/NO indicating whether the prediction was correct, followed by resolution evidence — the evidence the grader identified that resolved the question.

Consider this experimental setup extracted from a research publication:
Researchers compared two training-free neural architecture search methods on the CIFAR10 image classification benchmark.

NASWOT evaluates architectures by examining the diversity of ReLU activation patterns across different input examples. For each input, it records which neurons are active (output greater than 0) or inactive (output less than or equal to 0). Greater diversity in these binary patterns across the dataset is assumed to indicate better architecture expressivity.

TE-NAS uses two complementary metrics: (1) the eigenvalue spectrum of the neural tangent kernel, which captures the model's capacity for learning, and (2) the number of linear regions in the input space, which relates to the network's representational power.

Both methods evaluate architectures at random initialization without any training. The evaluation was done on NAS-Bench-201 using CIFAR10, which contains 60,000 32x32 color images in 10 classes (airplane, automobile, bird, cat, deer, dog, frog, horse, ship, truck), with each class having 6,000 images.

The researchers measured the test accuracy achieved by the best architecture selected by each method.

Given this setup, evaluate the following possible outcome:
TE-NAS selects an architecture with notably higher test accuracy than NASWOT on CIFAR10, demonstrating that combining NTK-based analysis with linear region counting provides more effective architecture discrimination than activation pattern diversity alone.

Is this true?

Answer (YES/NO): NO